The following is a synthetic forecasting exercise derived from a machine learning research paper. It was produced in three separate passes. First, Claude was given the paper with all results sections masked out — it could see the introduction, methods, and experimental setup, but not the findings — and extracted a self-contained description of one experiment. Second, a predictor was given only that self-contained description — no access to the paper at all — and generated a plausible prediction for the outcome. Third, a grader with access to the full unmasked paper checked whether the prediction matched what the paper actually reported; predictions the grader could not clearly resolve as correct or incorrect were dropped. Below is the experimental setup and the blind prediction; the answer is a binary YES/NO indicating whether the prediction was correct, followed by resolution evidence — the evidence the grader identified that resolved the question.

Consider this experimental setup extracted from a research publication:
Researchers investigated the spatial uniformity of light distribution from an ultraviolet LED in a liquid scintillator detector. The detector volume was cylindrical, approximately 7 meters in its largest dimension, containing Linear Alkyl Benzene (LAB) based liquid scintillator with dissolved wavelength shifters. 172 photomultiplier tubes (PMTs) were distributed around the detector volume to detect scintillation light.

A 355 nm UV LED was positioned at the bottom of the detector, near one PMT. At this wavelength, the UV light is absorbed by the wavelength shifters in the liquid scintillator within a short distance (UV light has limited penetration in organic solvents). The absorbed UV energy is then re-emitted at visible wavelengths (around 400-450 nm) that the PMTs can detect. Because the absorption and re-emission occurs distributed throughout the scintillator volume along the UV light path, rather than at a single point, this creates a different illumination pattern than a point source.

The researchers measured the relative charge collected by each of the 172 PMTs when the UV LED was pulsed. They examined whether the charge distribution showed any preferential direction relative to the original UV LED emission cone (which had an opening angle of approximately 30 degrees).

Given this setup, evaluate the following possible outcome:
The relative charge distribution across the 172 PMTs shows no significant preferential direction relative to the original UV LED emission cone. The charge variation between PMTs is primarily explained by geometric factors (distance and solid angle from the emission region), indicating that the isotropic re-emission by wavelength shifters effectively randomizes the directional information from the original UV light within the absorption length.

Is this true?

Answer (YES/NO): YES